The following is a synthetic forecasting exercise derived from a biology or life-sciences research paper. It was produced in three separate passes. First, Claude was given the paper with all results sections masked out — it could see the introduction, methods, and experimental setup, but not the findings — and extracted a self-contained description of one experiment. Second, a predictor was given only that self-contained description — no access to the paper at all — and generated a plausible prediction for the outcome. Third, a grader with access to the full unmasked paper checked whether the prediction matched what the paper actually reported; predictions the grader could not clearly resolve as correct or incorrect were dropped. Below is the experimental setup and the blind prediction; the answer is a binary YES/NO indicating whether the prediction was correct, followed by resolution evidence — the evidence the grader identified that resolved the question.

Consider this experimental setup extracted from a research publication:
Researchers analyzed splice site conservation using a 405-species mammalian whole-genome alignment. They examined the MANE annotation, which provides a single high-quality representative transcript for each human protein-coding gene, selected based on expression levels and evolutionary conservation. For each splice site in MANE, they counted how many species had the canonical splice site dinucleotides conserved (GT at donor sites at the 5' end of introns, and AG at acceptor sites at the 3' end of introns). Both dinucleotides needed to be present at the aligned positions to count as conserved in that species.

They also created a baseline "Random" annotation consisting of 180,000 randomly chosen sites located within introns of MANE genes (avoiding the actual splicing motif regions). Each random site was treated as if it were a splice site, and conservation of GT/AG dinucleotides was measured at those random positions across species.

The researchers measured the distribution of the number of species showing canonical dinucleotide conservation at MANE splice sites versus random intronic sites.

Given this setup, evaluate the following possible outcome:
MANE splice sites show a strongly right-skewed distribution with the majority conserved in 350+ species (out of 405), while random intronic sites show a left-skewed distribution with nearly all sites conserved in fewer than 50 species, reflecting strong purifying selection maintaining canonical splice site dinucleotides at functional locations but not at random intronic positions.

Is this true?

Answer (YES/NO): YES